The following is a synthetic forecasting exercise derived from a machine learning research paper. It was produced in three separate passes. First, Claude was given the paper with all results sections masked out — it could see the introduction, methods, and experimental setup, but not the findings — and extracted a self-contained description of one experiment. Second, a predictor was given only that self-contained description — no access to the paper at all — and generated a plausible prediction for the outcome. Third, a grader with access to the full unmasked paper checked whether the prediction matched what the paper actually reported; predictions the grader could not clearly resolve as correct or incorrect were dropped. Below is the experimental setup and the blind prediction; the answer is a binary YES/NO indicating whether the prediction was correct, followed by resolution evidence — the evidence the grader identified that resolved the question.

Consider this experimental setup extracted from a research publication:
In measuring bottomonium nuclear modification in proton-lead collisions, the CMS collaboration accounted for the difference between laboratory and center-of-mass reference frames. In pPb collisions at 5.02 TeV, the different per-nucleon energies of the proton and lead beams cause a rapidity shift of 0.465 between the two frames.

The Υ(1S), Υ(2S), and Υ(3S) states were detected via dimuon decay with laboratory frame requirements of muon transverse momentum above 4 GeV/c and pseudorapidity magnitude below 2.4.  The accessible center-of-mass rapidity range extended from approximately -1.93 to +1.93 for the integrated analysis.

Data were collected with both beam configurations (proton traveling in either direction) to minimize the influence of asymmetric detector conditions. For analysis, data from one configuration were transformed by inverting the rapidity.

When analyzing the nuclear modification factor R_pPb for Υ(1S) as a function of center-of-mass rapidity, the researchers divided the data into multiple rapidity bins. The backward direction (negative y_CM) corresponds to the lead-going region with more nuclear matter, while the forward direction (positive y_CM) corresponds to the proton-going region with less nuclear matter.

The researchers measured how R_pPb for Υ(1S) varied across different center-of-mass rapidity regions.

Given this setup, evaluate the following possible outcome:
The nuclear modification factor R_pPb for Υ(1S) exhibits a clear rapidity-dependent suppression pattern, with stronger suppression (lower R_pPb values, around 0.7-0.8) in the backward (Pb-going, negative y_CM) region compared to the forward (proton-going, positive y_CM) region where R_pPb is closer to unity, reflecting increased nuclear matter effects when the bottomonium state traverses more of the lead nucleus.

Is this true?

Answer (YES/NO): NO